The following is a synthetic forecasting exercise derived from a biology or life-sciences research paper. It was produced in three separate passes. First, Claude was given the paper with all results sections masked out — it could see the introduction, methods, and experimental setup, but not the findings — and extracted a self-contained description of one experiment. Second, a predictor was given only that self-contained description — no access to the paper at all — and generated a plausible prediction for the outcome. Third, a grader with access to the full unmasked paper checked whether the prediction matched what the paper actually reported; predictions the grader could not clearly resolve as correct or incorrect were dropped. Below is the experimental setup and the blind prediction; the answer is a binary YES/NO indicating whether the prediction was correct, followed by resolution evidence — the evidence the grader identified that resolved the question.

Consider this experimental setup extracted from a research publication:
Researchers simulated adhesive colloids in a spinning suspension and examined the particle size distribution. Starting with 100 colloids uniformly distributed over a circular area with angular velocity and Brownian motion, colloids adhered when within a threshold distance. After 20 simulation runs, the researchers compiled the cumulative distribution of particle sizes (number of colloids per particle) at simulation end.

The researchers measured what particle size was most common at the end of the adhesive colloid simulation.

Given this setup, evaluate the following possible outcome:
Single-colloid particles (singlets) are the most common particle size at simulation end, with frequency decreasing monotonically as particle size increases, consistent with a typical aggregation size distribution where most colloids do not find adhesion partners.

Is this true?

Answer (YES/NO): NO